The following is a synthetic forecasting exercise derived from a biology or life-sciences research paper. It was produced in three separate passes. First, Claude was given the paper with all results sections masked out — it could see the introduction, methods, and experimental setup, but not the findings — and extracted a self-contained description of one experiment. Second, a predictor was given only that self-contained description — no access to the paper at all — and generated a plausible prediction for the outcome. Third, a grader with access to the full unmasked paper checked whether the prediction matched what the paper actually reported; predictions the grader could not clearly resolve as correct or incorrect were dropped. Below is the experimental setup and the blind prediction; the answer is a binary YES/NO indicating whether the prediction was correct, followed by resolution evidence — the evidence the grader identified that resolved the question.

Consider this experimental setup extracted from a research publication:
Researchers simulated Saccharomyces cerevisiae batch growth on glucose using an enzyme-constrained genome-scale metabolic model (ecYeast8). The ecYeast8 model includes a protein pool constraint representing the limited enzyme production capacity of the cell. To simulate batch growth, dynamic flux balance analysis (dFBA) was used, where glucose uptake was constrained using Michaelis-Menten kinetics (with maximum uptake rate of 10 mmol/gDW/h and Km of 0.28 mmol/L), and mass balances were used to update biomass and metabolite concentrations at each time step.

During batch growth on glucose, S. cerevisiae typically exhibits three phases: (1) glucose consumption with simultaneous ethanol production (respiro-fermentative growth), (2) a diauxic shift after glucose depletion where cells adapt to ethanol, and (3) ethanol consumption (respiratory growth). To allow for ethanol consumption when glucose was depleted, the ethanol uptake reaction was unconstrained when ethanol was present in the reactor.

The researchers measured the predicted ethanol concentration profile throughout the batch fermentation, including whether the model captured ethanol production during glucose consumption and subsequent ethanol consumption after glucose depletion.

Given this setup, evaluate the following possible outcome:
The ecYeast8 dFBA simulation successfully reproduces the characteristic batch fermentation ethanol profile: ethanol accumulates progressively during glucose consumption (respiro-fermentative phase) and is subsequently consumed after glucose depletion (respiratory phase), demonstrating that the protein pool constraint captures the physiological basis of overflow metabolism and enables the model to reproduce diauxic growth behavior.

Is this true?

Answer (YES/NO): YES